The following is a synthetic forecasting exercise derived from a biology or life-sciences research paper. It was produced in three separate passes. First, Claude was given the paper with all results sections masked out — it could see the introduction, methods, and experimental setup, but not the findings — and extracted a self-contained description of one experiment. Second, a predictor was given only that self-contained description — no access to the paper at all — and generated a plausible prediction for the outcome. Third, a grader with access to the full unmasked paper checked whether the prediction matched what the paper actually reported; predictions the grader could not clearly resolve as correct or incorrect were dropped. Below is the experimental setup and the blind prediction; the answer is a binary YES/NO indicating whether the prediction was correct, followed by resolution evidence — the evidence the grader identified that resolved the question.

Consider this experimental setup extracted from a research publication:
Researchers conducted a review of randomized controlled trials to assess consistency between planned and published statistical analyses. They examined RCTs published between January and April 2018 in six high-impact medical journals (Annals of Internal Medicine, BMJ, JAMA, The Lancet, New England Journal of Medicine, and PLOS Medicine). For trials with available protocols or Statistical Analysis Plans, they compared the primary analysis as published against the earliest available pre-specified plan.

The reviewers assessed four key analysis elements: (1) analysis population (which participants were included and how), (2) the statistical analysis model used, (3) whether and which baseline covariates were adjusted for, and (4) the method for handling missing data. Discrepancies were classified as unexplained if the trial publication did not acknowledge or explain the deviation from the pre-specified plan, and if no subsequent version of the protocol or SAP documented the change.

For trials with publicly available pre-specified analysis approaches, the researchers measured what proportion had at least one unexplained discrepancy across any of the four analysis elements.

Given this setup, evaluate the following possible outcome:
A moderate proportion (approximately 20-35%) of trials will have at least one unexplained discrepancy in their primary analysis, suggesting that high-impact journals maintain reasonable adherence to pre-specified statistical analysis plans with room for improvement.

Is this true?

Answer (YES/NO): NO